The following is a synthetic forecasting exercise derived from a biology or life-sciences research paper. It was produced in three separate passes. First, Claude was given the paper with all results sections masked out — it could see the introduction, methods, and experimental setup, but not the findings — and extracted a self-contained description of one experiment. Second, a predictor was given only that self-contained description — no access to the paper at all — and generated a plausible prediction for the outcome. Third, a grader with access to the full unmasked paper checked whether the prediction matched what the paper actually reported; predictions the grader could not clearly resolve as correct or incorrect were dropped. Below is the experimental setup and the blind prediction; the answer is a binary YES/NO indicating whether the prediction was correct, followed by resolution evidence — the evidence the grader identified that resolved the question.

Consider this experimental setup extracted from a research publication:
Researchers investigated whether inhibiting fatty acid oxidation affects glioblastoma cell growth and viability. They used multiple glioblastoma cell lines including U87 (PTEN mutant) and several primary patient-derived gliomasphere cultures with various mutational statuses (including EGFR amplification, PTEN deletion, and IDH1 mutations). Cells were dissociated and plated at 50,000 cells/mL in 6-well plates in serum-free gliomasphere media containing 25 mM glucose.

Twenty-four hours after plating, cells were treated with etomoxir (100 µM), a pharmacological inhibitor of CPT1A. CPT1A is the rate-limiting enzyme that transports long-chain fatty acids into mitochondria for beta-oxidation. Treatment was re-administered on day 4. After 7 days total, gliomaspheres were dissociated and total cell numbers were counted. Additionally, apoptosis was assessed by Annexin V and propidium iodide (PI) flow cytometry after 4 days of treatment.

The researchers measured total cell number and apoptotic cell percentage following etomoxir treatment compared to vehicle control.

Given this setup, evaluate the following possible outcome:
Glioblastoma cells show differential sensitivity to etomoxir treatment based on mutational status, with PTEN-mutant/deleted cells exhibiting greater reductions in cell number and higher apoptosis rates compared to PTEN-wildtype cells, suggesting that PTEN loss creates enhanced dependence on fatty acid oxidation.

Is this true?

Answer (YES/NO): NO